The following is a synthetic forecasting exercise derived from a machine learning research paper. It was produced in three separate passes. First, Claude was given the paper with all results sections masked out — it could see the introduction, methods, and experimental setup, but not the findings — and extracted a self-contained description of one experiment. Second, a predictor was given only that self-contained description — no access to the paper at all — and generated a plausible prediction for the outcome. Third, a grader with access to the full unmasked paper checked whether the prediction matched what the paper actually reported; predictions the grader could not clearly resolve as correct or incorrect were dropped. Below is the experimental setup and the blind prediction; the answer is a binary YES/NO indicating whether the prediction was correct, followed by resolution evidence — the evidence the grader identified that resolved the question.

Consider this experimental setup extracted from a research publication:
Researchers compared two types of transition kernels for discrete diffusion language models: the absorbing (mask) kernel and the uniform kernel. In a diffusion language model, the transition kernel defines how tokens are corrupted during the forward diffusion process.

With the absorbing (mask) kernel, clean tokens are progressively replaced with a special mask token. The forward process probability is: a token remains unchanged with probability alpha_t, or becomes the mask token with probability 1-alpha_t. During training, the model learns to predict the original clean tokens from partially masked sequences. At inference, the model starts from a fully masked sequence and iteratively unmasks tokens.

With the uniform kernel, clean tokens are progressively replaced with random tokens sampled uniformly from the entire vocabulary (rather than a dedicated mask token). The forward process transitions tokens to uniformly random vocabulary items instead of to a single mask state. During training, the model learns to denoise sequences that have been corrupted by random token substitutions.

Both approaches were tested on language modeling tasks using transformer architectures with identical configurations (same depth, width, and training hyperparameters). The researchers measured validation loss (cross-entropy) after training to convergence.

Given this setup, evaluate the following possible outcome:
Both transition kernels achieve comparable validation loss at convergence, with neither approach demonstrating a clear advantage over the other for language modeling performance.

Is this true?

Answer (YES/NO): NO